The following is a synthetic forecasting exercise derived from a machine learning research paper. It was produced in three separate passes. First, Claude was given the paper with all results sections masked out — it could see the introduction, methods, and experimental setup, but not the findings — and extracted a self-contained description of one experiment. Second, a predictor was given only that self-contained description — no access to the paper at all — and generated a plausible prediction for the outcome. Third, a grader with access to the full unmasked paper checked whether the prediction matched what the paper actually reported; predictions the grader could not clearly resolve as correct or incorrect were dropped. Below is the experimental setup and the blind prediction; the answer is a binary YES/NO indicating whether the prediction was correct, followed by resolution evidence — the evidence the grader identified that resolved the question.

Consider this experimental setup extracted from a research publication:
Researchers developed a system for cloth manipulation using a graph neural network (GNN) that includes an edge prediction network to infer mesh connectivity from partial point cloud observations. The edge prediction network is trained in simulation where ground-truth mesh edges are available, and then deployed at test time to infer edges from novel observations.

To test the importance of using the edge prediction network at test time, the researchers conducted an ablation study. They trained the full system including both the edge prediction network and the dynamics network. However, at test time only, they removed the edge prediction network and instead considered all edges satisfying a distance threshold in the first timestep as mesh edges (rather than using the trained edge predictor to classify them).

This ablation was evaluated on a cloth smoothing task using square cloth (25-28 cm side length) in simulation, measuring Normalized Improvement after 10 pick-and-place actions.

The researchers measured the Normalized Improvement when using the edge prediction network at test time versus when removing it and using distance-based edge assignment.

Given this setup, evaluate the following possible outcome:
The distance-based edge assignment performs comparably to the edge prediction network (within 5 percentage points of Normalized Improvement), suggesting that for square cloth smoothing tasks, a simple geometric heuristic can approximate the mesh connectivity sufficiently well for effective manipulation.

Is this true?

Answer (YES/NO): NO